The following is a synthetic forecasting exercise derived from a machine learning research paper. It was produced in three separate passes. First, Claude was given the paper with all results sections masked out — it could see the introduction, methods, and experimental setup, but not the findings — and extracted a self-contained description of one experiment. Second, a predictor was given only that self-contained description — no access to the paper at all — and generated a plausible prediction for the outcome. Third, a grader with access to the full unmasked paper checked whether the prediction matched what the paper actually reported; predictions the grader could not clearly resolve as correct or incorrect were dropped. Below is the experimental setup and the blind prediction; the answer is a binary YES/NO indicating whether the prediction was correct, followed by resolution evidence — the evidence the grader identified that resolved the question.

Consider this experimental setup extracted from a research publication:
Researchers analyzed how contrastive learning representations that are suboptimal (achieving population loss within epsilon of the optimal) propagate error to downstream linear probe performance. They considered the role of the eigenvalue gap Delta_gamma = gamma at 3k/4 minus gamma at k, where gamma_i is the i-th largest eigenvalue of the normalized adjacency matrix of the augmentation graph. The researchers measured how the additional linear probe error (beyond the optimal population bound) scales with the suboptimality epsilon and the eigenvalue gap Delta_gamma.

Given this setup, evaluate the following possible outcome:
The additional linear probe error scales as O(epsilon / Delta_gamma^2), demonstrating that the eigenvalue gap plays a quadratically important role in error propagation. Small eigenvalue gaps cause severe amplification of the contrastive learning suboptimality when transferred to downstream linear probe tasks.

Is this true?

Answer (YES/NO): YES